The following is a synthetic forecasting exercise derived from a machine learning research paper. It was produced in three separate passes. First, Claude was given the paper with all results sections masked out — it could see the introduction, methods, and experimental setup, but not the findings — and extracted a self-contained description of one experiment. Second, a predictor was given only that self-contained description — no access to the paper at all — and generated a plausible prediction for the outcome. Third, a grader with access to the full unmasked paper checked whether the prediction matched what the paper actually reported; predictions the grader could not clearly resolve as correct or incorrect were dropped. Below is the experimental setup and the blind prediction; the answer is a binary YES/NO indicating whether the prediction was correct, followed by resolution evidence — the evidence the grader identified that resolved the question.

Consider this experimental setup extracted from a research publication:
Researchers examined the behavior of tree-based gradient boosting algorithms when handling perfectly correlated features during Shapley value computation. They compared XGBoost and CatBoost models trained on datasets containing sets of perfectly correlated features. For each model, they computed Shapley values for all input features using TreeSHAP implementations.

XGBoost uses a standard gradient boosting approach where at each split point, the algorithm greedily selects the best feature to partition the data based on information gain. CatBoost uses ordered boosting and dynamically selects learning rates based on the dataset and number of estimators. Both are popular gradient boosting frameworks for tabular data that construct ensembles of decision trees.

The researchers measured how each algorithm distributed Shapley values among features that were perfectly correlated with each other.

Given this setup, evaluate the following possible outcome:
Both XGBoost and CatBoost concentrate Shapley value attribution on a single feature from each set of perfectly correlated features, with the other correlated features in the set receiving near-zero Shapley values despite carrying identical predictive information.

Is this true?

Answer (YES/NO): NO